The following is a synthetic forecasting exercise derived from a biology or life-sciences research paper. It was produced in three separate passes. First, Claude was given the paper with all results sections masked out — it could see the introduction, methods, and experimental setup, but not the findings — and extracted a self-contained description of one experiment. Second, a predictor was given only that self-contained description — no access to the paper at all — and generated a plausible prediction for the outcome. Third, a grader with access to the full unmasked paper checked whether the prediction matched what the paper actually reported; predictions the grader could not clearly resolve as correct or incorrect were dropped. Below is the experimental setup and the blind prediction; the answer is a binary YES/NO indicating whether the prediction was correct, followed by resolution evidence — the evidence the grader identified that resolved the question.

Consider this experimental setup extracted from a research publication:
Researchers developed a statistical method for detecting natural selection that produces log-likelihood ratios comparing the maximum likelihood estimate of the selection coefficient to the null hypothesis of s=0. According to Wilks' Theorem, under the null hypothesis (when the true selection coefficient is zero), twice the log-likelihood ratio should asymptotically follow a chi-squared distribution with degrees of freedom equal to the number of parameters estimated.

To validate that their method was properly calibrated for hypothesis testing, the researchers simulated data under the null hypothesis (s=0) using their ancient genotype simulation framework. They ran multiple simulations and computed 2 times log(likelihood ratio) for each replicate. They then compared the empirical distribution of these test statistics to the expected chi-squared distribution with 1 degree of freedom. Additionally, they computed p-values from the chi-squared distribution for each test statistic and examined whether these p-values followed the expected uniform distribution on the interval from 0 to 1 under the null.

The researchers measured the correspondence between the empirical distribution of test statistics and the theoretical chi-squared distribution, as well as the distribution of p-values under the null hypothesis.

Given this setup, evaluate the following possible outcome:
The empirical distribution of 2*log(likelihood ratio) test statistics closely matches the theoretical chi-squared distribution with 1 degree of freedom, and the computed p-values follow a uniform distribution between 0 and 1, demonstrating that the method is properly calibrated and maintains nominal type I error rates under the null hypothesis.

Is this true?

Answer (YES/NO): YES